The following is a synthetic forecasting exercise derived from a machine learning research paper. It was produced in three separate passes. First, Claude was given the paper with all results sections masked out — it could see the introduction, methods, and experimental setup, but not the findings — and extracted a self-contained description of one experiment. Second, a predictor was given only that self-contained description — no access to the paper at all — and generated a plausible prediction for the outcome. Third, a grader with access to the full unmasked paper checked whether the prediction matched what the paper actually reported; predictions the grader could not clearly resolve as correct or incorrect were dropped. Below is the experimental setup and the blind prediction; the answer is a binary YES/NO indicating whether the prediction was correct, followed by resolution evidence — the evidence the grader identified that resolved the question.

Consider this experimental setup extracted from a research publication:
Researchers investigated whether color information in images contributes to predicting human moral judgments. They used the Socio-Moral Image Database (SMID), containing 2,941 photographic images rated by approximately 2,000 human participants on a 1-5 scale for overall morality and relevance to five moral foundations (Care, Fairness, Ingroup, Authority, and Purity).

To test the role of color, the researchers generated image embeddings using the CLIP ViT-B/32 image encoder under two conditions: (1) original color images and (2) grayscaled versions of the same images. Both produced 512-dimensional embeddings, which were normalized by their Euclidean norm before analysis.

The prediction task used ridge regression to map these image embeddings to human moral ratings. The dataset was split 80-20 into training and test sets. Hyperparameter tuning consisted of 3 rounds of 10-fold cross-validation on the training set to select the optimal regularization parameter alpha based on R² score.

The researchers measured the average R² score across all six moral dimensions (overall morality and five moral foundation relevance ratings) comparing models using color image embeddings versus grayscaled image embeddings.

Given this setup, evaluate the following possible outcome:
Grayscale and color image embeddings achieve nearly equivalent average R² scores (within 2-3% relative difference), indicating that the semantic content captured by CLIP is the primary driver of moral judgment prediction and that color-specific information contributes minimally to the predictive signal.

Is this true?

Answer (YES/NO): NO